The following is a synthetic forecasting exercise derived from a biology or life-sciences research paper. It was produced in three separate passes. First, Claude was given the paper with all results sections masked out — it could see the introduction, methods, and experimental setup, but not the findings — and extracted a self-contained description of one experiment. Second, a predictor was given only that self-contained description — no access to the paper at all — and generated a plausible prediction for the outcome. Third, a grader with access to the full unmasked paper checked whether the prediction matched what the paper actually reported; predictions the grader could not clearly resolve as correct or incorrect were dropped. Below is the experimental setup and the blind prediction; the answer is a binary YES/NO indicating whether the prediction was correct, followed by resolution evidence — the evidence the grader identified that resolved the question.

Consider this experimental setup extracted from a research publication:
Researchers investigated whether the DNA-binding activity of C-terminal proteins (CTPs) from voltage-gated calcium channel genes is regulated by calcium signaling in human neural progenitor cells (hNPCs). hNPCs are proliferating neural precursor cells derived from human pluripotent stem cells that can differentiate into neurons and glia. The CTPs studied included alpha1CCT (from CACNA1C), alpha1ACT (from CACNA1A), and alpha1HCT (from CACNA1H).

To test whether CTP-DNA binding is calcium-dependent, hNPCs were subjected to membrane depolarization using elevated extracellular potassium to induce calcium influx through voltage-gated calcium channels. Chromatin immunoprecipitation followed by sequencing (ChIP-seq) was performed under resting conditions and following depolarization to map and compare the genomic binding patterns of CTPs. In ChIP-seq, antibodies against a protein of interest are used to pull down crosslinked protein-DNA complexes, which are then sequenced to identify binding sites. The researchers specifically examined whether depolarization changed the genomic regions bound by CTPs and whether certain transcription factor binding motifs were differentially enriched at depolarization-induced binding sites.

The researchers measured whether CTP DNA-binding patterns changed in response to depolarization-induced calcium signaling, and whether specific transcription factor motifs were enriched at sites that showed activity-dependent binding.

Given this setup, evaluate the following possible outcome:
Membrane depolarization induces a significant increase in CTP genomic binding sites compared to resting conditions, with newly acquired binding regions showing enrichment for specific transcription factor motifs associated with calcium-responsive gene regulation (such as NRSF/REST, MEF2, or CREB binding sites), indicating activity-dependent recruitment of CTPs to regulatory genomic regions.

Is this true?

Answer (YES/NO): NO